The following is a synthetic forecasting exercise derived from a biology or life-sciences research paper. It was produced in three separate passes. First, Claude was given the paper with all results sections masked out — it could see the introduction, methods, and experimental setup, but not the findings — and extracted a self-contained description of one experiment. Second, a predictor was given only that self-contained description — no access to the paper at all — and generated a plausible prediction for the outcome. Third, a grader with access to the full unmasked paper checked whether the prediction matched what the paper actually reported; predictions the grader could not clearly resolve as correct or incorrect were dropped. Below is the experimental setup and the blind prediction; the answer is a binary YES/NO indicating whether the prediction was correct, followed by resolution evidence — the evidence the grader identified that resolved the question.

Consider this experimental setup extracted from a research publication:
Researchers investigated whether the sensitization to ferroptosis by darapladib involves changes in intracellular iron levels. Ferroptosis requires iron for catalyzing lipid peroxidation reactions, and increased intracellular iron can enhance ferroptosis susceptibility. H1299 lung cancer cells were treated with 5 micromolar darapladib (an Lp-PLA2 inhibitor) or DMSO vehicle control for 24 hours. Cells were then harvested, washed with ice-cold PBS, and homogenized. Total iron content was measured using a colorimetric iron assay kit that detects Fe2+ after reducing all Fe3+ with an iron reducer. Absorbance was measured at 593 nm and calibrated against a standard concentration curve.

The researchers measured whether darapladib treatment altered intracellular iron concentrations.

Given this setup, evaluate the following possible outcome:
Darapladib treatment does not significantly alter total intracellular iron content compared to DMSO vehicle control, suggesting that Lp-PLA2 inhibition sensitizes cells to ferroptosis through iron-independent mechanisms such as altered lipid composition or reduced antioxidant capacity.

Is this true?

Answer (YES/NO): YES